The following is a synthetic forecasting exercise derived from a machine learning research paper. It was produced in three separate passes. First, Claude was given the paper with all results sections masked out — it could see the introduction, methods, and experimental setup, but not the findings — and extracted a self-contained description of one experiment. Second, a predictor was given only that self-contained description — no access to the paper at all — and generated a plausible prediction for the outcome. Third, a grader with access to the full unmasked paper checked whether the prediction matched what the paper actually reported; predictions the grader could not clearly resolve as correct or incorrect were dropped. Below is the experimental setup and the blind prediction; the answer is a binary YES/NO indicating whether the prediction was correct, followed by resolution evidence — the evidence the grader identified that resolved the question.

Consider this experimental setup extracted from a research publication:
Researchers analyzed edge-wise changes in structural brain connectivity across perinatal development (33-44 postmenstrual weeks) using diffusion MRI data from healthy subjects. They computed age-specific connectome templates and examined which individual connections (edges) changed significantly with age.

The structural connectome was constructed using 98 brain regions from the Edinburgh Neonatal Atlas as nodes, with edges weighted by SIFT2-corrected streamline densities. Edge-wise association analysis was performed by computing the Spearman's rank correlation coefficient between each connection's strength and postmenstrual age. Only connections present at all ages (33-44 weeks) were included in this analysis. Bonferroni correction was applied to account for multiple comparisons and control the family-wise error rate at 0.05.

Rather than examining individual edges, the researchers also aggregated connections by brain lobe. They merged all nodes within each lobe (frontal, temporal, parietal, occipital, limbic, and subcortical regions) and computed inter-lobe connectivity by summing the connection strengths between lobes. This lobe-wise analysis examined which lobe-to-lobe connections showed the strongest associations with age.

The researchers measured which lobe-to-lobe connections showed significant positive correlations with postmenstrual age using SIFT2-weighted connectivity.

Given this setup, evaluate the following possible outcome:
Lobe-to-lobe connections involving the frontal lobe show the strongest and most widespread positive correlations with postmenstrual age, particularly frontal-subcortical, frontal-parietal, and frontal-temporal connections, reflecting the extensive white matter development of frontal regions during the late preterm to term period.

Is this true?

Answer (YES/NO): NO